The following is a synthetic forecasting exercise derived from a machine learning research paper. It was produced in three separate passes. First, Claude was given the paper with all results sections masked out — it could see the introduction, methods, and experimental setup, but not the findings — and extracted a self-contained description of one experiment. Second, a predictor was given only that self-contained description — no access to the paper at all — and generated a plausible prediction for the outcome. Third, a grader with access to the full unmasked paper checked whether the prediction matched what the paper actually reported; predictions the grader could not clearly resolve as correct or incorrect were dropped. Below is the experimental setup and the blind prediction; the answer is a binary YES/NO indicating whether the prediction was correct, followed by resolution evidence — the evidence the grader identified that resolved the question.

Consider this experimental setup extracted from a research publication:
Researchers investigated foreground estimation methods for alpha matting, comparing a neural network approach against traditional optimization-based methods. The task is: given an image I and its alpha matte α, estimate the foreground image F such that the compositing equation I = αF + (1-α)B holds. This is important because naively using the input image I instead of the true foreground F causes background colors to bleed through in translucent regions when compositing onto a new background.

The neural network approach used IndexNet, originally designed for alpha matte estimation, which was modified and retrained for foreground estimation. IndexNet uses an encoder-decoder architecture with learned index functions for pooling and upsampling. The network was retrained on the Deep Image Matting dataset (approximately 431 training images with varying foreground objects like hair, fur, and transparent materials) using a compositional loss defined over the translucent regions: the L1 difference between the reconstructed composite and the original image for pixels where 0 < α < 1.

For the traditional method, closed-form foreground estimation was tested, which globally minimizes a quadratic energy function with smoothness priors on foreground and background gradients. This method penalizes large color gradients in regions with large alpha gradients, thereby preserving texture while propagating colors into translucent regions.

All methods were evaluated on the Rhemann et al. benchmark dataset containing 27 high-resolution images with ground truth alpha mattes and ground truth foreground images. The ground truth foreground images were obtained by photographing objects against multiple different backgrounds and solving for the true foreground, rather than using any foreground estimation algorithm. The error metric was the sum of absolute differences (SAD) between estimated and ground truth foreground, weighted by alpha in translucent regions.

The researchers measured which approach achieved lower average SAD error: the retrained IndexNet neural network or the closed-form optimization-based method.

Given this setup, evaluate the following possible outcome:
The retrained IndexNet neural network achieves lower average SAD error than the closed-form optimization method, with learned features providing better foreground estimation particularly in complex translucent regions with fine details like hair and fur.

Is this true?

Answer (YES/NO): NO